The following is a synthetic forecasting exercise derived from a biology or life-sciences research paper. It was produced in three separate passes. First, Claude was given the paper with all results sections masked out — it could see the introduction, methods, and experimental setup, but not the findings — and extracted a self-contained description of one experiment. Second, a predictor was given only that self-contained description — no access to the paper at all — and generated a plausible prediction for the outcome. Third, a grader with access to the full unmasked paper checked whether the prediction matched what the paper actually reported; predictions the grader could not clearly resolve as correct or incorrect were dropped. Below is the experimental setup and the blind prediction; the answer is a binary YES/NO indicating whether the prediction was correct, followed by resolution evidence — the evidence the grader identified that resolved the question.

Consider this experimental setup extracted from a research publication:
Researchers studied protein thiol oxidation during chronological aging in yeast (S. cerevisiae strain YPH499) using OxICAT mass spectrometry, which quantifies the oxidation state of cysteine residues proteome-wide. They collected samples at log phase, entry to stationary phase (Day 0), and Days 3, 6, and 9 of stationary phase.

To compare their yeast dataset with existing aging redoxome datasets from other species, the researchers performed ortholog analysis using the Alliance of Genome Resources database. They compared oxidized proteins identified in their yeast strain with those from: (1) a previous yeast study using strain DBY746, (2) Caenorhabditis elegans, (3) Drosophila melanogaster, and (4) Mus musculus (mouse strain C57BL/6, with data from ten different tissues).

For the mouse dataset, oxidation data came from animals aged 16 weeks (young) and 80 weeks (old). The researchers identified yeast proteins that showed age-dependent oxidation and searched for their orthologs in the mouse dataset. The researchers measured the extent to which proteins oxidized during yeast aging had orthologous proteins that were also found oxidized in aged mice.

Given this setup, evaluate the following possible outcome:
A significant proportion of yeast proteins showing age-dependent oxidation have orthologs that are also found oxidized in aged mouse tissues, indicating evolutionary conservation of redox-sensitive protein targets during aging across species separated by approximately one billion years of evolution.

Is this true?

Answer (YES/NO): YES